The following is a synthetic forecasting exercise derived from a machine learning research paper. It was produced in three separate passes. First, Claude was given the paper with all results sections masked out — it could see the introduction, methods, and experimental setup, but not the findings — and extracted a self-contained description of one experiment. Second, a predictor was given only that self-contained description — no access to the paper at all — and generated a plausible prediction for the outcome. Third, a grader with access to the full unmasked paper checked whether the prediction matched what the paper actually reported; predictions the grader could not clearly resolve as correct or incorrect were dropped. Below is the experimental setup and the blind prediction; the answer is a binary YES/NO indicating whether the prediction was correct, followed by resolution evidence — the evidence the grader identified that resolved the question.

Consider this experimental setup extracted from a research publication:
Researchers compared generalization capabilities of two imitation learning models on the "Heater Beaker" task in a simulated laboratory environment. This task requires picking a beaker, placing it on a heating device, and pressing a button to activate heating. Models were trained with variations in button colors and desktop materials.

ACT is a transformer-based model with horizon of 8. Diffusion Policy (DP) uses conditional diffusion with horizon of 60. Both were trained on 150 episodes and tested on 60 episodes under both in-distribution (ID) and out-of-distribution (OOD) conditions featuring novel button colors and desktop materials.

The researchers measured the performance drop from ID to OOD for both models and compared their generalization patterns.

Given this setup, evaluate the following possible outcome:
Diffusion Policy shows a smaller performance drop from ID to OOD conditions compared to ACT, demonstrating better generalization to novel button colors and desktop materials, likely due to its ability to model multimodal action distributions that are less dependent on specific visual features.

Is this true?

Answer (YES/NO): NO